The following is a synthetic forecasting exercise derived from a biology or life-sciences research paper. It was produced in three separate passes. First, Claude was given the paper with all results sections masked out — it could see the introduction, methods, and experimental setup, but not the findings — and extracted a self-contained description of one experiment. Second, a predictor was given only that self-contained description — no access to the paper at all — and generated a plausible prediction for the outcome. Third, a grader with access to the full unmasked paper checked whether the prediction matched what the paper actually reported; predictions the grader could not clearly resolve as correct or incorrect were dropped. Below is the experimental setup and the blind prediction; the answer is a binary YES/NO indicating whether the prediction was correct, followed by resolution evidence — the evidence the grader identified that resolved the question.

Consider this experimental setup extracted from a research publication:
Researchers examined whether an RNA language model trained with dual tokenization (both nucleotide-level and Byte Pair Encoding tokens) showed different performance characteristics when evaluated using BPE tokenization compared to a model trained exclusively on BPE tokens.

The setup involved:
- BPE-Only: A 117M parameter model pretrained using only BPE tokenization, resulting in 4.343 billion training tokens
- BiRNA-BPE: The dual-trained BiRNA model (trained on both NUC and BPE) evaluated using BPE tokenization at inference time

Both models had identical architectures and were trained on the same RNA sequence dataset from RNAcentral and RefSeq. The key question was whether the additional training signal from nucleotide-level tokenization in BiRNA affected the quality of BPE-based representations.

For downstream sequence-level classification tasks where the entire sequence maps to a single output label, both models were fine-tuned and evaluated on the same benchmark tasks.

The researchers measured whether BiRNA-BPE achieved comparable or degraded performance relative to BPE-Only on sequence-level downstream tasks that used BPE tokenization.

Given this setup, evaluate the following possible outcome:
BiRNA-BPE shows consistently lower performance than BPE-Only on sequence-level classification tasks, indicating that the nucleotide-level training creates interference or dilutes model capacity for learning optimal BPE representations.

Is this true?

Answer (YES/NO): NO